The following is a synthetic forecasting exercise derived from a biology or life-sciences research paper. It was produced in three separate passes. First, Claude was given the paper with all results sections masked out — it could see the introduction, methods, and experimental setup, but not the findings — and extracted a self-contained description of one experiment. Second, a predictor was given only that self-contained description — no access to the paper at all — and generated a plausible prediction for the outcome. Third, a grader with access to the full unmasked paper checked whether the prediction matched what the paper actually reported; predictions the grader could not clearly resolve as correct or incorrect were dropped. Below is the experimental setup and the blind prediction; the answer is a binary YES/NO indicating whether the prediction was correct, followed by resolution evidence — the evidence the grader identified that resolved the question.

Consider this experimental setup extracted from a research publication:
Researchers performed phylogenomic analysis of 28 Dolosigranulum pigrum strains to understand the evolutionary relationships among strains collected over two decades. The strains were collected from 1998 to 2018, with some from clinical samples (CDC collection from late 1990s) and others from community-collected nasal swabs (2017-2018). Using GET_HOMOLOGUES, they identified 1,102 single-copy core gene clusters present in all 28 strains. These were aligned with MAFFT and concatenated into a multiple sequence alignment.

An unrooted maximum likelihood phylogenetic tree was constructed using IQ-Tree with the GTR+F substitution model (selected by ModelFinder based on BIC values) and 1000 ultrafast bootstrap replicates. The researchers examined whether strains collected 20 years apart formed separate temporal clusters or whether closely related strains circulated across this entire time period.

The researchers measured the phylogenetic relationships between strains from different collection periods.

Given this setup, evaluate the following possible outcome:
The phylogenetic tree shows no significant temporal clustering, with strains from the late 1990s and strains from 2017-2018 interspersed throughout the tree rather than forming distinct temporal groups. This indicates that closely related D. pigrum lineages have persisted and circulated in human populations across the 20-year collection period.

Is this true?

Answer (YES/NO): YES